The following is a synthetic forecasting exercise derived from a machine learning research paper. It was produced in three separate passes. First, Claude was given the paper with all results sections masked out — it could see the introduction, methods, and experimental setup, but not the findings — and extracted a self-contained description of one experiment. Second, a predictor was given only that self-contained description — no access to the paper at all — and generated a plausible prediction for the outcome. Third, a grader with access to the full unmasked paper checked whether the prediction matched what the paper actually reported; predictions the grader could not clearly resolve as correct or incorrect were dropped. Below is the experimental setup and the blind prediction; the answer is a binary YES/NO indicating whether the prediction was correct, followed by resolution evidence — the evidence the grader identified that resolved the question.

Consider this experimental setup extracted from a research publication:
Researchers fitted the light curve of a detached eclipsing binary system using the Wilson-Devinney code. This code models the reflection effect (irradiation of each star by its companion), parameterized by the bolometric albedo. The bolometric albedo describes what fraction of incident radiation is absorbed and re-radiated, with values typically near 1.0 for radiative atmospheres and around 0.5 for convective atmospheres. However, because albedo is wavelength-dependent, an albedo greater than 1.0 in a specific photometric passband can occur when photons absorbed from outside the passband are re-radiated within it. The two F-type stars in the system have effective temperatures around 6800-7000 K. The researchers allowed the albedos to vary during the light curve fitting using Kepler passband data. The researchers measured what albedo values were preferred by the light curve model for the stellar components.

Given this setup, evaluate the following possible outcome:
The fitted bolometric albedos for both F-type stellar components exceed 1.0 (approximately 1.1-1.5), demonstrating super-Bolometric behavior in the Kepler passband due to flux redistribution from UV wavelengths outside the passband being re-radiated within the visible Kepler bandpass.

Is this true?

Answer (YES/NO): NO